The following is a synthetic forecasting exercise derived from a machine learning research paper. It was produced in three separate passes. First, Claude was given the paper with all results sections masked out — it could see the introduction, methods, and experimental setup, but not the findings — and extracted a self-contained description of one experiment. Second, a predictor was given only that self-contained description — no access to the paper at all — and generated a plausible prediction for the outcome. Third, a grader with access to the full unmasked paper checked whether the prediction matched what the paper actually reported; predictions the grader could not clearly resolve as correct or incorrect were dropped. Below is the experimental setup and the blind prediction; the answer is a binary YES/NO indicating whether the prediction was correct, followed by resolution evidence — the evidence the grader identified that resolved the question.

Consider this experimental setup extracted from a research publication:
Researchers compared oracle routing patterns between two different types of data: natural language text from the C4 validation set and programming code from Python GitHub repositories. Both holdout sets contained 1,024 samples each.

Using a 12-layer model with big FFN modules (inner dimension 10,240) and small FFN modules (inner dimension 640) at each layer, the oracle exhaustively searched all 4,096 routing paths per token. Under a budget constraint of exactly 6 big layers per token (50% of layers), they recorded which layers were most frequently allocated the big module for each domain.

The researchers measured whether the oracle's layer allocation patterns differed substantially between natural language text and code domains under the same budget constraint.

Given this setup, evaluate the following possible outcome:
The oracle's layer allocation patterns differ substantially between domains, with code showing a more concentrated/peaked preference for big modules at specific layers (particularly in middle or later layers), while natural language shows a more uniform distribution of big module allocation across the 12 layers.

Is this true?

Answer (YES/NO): NO